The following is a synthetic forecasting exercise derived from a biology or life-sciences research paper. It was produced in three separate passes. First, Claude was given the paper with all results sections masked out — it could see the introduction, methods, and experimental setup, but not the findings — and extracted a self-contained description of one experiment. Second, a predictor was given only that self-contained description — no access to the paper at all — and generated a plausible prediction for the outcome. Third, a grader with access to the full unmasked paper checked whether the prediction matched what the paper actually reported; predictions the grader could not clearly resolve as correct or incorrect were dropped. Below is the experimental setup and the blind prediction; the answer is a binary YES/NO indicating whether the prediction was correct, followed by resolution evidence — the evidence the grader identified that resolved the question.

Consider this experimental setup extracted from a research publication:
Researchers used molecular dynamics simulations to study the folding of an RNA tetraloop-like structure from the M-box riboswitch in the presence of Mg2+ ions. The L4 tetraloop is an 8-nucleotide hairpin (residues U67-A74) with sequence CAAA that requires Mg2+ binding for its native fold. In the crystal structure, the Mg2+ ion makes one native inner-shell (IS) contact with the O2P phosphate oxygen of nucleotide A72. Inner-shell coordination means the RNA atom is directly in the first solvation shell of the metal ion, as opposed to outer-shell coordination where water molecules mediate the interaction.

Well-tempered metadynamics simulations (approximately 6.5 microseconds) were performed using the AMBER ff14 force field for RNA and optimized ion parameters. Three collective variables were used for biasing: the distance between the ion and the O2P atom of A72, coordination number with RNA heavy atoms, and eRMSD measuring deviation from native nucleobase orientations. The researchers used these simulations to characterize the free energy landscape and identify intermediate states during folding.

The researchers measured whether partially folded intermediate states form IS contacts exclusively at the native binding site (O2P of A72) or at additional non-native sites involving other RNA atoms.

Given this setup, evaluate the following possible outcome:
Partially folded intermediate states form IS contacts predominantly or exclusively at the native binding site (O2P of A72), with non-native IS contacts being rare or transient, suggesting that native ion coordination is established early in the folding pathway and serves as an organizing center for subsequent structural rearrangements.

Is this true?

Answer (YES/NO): NO